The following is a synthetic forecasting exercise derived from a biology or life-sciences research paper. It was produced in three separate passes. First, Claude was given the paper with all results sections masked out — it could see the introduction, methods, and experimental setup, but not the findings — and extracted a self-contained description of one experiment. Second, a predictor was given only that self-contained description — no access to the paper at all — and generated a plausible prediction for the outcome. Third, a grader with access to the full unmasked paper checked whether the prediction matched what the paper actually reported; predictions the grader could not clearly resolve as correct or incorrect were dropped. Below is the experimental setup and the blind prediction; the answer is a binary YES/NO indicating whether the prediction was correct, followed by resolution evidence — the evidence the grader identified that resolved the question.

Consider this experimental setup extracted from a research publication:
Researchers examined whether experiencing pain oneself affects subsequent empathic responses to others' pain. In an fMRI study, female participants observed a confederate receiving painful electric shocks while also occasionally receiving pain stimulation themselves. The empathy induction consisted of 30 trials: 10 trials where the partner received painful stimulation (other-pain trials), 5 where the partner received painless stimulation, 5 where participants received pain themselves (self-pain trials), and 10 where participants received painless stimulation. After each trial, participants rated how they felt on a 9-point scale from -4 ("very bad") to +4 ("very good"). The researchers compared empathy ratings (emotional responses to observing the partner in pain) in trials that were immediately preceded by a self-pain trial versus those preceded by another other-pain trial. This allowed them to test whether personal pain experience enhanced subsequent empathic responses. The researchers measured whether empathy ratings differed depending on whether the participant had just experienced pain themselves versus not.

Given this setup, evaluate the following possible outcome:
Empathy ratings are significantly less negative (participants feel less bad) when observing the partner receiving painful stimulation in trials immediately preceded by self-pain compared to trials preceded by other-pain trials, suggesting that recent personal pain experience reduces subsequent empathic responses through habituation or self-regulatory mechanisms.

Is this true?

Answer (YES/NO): NO